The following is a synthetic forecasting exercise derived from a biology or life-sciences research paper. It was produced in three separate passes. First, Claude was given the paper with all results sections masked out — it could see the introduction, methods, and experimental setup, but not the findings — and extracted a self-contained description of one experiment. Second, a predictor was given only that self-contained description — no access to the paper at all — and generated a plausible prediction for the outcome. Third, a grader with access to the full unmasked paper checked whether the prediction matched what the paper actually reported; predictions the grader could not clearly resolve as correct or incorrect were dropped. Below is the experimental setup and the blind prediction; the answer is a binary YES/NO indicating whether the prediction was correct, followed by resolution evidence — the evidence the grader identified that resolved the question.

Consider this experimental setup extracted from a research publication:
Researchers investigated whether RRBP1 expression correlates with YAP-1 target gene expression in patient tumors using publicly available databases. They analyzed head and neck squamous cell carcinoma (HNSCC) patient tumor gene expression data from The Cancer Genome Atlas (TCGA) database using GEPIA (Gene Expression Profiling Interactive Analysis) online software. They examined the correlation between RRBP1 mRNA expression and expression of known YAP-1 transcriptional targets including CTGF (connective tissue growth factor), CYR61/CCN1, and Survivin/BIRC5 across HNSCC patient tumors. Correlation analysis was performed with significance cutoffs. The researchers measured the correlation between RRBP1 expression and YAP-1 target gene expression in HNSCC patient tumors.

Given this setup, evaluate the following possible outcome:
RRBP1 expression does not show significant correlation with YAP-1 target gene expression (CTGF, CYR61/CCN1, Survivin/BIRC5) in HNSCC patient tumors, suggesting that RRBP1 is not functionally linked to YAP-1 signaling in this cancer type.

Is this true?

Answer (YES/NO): NO